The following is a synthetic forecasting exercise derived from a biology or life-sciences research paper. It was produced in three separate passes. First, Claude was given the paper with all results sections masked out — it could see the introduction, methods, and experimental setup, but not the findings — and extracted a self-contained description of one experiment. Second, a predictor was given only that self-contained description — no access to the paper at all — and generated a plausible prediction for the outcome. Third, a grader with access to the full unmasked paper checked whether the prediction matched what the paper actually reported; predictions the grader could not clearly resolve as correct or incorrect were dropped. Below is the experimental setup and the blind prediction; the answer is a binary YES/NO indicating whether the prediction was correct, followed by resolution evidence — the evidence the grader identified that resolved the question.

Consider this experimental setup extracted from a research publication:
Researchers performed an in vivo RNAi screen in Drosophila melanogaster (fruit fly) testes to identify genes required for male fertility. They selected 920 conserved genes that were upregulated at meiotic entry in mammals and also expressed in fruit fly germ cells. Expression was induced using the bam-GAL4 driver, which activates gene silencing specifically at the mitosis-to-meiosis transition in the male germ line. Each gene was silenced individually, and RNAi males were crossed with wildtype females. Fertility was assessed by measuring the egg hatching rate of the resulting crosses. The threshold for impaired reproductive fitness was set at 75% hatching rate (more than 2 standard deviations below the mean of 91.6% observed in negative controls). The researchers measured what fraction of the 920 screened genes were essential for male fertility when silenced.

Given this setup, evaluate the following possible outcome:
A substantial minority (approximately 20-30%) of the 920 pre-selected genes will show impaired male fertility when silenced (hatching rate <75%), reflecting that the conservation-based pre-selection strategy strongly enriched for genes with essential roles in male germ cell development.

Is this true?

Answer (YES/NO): YES